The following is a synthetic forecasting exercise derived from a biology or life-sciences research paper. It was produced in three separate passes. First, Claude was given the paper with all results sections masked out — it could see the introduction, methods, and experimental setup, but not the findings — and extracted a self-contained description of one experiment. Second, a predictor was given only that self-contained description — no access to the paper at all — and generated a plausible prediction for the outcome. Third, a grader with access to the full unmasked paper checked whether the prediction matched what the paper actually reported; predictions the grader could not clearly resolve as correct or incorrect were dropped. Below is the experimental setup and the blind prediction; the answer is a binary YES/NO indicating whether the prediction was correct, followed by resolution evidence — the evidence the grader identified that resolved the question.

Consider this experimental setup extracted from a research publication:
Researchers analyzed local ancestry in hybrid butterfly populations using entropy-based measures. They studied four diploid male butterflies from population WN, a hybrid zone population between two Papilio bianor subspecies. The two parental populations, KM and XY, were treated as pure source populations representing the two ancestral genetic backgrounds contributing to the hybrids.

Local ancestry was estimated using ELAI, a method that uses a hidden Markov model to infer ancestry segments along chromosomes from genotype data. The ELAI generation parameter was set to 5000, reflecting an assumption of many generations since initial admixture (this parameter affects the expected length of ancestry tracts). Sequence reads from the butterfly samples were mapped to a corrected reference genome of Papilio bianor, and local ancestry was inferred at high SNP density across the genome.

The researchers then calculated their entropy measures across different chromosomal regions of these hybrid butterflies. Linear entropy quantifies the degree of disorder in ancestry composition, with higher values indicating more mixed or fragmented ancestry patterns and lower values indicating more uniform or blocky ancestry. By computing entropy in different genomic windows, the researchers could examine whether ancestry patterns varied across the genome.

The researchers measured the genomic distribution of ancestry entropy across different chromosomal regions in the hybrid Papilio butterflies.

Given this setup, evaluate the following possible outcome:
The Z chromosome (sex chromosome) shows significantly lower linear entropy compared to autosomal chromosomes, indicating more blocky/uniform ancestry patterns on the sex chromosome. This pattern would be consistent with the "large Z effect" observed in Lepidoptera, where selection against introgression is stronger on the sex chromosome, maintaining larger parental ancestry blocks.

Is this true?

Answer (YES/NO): NO